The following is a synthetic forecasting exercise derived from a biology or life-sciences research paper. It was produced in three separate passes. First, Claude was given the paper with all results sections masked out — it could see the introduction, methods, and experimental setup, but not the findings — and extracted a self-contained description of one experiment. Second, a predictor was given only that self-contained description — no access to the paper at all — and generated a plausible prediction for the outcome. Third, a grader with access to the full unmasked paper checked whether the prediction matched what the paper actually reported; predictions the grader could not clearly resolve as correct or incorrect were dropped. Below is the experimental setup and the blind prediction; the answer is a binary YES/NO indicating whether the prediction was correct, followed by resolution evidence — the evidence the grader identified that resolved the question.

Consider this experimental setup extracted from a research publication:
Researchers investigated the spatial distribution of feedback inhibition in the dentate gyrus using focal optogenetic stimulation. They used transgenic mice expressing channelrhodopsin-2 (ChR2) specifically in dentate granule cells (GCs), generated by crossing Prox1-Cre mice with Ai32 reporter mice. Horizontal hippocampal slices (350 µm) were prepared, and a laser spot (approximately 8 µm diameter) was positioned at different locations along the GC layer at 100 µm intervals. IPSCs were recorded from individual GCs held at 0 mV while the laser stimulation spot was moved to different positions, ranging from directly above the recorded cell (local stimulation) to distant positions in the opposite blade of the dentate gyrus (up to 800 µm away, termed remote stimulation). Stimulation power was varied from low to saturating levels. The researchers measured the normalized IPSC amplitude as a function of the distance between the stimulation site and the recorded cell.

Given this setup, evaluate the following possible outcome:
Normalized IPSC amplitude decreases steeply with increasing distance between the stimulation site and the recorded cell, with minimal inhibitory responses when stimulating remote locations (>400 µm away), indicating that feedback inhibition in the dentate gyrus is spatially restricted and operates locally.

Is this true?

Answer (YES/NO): NO